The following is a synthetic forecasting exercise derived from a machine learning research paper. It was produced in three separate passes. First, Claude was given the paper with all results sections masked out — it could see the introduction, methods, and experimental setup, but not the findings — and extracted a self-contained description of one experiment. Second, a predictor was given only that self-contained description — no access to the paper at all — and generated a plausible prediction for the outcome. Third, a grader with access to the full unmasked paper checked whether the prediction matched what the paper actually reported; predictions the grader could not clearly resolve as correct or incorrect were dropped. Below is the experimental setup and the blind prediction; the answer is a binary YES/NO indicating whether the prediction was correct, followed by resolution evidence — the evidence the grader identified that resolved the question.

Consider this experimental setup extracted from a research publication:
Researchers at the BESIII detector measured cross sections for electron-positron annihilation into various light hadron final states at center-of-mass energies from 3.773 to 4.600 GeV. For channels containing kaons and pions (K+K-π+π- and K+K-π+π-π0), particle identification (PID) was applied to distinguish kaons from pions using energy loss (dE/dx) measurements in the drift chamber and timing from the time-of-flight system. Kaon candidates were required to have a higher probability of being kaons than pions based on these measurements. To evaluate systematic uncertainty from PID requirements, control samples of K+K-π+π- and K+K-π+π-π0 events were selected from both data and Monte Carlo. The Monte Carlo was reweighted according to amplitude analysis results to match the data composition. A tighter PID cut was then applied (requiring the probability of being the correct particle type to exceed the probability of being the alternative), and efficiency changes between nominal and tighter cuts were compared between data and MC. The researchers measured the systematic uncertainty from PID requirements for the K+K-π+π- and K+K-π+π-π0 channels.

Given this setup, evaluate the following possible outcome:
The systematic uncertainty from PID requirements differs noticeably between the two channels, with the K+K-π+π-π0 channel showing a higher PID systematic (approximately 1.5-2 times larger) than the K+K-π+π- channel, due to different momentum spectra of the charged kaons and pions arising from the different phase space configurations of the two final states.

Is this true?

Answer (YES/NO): NO